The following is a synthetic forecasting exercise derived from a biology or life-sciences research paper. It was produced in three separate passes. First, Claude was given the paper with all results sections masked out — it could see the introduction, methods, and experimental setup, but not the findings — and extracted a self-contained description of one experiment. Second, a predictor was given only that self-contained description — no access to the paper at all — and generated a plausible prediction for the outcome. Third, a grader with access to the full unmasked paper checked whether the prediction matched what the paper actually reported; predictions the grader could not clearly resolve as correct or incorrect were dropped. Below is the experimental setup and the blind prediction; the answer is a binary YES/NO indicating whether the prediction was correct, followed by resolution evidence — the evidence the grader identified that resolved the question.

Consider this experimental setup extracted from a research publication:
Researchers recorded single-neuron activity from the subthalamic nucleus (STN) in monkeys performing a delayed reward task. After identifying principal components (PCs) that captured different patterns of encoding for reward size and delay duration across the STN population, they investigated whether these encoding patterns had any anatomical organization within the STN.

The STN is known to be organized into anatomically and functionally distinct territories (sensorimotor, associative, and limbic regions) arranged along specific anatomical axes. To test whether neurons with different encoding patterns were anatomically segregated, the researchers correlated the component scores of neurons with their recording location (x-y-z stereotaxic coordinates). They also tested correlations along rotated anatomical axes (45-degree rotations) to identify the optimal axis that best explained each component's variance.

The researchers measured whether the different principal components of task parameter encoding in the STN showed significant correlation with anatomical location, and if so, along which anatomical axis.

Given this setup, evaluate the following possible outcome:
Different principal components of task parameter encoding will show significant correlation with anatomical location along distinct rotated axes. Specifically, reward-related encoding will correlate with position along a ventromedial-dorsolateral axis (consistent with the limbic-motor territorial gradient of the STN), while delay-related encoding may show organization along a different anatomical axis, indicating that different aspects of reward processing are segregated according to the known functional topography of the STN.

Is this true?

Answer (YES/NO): NO